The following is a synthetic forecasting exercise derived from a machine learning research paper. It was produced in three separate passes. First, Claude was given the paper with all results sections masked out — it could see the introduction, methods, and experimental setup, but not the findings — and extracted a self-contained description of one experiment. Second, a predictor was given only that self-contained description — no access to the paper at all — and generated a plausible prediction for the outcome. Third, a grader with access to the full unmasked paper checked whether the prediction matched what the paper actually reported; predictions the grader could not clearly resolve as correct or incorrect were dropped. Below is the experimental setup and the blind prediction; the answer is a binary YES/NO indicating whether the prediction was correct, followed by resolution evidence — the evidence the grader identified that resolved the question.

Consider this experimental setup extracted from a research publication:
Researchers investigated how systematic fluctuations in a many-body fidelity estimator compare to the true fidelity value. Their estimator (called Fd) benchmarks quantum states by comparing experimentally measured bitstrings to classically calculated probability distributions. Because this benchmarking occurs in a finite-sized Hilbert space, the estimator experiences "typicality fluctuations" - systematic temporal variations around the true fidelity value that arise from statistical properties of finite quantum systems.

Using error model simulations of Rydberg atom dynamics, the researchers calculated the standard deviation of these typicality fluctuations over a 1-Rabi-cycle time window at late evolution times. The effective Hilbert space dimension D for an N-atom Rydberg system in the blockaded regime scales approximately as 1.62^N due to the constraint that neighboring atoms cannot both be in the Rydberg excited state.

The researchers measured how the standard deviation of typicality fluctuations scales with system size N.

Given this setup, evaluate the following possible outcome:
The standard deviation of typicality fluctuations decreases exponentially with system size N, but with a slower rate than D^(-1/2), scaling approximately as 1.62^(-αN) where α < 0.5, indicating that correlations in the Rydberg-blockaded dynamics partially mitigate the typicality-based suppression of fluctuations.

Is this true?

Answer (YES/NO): NO